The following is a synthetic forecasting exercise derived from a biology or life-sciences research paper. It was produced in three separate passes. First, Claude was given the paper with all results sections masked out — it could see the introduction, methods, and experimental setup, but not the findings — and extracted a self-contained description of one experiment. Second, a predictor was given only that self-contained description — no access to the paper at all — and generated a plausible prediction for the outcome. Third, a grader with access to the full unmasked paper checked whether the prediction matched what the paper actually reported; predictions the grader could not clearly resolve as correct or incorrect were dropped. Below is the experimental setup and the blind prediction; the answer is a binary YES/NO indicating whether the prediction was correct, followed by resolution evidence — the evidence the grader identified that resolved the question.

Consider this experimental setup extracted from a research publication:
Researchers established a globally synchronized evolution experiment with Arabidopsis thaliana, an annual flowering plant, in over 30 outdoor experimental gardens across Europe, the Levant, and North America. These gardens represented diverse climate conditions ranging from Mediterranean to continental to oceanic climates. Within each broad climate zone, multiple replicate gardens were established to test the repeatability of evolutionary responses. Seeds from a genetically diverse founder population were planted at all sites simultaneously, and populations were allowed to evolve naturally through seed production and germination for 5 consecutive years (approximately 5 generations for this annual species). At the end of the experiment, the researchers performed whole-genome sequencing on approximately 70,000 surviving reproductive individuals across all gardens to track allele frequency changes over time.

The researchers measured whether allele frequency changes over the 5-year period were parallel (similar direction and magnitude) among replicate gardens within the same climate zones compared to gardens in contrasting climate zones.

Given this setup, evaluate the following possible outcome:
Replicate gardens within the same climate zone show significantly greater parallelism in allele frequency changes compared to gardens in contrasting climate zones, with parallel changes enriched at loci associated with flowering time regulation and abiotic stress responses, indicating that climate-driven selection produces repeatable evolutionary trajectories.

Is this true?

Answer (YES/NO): YES